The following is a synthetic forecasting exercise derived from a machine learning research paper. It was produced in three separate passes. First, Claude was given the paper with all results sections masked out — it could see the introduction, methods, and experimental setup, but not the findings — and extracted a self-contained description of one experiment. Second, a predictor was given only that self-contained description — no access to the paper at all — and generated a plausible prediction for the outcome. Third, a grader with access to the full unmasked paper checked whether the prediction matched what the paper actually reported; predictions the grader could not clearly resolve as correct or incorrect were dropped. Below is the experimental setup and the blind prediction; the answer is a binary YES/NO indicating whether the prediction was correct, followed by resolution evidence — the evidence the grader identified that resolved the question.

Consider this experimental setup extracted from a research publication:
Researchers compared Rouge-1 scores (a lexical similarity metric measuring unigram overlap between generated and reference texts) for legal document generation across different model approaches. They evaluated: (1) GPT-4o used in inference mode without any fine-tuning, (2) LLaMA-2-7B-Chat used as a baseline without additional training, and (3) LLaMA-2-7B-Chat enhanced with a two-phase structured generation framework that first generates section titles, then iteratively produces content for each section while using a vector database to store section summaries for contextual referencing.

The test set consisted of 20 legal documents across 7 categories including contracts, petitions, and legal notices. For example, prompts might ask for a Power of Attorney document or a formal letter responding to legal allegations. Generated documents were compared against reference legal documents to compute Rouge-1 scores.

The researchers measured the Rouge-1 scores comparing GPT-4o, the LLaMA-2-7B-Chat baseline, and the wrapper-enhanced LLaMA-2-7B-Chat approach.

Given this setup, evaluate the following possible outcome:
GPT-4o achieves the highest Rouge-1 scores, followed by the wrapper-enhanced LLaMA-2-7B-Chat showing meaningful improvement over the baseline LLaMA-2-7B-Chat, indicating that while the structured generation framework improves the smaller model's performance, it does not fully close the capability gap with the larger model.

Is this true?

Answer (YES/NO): NO